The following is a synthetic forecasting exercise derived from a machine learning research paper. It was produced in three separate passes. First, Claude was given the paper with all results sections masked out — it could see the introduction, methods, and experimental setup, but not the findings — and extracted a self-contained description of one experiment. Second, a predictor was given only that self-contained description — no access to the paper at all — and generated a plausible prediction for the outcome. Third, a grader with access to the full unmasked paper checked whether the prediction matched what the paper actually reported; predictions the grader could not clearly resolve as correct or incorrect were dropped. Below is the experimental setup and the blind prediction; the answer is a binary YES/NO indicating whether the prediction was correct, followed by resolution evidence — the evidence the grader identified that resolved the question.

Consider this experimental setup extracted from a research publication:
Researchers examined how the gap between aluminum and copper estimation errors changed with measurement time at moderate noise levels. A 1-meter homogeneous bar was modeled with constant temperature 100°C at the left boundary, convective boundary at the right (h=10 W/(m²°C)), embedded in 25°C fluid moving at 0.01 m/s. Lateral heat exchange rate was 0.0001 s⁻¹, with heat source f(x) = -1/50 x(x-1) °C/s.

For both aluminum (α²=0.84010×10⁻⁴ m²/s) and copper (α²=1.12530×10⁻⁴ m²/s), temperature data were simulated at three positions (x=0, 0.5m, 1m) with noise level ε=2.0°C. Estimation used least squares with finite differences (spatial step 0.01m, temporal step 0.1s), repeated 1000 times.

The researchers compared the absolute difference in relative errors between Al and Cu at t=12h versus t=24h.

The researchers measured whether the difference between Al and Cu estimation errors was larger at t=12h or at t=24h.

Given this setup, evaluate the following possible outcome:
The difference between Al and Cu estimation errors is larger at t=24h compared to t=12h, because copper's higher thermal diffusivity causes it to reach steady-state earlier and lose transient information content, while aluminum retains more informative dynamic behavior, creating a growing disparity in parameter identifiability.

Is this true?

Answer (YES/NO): NO